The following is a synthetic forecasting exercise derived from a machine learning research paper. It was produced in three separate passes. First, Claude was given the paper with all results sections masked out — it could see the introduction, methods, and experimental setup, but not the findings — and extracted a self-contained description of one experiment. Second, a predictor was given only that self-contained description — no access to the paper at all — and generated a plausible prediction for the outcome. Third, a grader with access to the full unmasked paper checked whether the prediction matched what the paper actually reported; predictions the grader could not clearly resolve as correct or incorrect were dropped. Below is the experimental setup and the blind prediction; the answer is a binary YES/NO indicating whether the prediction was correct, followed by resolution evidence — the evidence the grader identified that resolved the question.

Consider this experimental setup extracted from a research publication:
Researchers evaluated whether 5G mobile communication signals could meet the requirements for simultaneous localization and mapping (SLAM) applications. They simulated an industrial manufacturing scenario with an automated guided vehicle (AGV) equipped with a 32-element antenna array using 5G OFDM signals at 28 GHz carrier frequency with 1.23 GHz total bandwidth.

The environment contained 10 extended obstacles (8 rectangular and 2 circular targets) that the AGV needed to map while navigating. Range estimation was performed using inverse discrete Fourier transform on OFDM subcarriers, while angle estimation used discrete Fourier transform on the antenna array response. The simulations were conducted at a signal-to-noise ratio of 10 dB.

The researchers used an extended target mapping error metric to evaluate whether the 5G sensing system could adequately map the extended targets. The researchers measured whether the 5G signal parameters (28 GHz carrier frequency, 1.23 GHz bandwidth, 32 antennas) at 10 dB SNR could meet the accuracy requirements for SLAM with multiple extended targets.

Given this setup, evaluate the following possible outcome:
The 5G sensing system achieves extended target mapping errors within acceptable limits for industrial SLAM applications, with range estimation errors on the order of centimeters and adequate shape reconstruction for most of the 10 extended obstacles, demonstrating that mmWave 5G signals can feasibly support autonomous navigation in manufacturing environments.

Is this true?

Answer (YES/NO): NO